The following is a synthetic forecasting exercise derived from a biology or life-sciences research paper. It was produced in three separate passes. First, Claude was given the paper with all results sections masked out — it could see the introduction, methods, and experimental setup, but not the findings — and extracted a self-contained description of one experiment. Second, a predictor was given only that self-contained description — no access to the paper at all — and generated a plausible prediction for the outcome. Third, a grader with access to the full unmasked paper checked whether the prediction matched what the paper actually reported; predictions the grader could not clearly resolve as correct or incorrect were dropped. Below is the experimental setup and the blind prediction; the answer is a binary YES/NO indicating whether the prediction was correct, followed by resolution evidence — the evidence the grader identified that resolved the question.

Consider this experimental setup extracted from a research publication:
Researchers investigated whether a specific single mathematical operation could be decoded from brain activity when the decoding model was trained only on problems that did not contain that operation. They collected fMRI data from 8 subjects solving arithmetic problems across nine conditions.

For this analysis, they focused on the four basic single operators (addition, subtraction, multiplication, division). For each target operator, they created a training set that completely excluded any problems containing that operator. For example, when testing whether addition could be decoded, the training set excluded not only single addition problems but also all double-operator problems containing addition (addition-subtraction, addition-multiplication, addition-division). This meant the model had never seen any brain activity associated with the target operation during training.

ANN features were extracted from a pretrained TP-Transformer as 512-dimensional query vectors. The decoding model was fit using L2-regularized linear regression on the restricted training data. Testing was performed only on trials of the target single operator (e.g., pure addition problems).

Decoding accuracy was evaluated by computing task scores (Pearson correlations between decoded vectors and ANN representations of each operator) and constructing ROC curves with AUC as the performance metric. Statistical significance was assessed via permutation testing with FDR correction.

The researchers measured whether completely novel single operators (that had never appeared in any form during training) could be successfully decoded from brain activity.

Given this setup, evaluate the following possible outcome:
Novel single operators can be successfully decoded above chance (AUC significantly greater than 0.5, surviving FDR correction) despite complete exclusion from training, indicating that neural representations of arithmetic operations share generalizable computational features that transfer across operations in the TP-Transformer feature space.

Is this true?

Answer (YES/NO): YES